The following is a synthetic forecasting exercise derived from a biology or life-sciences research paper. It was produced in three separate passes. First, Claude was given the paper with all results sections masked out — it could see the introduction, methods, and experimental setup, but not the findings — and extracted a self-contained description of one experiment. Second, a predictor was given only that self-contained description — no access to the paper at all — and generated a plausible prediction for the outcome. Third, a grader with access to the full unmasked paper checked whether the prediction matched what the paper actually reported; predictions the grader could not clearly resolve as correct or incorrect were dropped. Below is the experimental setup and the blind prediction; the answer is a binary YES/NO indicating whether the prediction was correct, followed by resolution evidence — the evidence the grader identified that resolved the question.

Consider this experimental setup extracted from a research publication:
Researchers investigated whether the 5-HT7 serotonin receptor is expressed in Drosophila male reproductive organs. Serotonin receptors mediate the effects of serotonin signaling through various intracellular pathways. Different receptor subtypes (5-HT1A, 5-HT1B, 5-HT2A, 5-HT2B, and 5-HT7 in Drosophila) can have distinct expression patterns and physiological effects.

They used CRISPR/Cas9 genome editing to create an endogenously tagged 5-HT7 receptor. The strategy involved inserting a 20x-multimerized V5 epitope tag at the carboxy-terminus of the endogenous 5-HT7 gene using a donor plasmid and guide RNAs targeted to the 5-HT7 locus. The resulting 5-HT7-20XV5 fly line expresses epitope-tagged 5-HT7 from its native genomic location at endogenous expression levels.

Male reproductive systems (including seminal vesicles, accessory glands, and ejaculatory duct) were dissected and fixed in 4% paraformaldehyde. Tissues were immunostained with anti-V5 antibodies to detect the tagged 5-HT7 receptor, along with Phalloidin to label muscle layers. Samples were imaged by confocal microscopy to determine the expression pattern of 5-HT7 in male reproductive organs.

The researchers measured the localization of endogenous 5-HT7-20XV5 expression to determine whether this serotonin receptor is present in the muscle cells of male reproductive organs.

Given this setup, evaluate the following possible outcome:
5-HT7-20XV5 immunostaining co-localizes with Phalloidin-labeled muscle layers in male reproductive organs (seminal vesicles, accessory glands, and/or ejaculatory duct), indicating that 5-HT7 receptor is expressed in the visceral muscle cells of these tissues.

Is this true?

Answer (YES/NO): YES